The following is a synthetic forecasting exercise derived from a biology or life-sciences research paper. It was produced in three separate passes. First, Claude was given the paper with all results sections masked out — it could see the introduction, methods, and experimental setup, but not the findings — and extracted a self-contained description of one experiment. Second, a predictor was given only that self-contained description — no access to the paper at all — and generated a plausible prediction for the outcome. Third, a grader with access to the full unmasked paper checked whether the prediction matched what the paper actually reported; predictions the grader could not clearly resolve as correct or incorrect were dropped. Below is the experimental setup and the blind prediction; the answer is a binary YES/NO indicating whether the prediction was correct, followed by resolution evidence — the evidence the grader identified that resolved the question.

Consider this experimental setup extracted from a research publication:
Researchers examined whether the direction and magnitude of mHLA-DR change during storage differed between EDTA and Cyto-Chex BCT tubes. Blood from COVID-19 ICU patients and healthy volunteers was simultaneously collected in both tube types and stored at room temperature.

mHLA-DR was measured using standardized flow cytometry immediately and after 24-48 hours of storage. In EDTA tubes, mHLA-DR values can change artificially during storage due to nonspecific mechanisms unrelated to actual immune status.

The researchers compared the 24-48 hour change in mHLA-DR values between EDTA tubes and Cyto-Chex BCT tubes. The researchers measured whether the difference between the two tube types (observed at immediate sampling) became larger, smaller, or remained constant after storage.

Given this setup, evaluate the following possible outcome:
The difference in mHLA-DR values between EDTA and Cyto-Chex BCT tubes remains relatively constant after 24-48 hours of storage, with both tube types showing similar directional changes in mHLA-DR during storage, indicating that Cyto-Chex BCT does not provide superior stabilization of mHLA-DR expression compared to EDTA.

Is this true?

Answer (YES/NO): NO